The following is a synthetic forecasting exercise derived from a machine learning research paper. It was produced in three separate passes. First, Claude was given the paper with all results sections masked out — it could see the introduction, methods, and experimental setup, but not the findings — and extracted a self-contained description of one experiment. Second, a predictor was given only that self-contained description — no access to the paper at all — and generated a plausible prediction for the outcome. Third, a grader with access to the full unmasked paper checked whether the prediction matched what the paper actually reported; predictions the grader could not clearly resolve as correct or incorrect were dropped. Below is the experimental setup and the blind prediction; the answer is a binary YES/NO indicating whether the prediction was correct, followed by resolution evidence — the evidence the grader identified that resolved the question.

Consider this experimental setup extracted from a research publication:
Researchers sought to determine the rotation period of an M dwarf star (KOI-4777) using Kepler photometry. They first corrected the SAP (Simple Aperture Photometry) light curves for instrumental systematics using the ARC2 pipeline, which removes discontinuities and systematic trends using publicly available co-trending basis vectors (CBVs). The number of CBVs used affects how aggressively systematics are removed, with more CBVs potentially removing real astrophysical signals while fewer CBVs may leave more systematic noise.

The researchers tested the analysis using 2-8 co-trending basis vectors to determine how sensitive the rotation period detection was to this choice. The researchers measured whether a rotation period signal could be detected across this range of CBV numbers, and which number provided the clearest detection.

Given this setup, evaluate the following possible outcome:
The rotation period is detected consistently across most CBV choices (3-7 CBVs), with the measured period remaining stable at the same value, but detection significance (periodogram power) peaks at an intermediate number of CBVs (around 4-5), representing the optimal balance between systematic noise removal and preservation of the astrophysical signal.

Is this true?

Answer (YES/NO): NO